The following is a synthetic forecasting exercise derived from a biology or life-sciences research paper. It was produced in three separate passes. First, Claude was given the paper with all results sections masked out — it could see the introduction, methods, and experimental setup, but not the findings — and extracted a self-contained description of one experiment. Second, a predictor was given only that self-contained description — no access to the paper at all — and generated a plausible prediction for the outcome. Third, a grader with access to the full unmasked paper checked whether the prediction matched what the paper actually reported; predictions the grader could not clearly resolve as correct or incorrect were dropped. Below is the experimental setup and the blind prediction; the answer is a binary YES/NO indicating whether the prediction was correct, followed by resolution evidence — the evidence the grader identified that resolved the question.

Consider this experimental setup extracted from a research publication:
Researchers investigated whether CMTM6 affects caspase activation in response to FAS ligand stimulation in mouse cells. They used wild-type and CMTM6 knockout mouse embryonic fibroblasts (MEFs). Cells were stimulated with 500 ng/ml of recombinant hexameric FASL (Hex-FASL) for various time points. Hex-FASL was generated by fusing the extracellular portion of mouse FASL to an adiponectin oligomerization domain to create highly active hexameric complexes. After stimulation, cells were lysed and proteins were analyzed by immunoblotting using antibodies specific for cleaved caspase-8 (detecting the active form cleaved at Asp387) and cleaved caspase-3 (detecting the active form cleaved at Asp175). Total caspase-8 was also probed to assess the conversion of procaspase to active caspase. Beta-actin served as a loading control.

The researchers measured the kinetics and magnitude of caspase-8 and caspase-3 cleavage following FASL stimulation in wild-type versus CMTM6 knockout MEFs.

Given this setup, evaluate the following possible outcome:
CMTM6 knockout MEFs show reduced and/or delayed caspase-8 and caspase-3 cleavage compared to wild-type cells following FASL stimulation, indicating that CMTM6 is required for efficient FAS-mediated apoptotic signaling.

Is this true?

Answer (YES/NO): NO